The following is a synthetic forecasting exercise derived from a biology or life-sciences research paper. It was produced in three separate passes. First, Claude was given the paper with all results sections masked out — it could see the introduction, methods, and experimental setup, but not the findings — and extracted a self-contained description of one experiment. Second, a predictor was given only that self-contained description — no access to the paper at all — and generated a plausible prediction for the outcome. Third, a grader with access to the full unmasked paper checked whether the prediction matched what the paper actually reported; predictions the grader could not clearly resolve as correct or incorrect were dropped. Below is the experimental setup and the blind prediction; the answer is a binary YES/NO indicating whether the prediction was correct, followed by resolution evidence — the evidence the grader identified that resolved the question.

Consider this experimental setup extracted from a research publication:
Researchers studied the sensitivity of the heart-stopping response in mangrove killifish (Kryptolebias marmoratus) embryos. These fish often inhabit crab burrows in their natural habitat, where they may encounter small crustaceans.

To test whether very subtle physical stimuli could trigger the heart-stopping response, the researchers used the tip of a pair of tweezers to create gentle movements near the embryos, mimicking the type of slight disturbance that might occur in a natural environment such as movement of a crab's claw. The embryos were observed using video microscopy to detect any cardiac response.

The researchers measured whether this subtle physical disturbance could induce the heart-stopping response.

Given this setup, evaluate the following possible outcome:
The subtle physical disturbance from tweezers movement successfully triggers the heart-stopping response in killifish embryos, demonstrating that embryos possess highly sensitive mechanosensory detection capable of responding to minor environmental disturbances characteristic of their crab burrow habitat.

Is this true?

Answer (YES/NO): YES